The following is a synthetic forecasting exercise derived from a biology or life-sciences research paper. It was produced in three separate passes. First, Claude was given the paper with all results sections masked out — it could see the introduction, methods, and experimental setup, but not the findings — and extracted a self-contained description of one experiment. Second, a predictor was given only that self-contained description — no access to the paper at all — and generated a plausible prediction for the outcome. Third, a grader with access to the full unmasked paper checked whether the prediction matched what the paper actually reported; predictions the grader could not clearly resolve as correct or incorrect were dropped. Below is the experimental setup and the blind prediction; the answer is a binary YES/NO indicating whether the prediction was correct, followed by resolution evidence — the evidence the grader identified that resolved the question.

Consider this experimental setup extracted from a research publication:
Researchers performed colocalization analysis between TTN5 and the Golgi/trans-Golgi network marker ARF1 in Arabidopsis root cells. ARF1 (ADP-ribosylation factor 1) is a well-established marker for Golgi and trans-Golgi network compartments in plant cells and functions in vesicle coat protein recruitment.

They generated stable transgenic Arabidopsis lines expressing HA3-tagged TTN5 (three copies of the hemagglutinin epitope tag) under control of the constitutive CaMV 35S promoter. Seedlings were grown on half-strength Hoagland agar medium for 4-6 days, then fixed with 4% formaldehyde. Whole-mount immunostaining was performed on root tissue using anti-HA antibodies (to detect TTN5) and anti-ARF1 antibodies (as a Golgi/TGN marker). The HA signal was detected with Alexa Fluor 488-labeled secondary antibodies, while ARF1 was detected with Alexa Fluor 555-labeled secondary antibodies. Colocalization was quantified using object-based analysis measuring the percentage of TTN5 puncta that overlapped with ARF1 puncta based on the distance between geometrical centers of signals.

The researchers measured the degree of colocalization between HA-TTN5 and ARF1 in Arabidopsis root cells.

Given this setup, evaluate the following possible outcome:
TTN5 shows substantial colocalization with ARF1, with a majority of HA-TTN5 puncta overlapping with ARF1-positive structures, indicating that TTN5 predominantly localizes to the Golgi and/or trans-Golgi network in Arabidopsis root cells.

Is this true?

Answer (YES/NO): NO